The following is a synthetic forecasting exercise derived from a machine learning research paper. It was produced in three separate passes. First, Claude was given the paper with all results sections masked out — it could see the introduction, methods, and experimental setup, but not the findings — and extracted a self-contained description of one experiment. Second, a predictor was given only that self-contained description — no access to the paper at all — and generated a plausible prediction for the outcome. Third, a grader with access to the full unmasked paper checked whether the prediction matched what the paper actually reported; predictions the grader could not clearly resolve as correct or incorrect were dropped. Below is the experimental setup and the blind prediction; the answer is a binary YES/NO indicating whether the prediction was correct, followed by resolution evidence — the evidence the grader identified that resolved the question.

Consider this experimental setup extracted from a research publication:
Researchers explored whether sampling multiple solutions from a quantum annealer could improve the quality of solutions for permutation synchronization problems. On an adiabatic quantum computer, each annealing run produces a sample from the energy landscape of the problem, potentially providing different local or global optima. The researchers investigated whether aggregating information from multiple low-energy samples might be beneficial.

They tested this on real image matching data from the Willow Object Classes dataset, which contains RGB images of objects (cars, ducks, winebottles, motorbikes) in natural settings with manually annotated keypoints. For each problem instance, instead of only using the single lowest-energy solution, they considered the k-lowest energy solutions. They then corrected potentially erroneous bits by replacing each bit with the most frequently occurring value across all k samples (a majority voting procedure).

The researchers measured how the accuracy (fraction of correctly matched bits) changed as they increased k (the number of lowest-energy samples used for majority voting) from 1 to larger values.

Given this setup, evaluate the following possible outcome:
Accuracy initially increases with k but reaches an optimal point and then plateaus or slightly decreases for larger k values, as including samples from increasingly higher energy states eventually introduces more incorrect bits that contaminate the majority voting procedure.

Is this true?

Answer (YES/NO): NO